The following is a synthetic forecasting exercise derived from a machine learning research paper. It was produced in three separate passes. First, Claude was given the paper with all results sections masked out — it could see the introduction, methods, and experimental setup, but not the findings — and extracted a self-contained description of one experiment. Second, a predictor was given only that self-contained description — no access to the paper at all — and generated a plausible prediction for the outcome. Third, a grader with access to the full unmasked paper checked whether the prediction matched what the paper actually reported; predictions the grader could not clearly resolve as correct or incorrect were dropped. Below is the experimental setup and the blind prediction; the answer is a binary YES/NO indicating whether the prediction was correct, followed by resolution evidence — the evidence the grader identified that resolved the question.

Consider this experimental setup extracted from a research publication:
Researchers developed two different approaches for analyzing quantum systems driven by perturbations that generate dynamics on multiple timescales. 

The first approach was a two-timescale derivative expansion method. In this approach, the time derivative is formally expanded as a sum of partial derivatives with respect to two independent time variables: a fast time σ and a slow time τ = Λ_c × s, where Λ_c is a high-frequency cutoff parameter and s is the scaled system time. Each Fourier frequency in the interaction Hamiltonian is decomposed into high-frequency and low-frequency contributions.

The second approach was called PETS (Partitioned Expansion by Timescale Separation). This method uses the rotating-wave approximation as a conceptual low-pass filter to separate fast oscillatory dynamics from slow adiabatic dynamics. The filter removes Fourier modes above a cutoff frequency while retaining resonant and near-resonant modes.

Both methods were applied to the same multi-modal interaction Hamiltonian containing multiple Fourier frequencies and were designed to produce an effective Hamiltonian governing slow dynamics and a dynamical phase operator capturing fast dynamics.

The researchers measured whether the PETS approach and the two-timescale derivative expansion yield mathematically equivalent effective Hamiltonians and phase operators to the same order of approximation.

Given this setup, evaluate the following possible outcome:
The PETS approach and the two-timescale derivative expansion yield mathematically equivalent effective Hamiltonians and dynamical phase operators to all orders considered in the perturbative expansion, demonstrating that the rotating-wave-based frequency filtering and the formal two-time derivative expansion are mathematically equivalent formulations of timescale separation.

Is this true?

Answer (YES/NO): YES